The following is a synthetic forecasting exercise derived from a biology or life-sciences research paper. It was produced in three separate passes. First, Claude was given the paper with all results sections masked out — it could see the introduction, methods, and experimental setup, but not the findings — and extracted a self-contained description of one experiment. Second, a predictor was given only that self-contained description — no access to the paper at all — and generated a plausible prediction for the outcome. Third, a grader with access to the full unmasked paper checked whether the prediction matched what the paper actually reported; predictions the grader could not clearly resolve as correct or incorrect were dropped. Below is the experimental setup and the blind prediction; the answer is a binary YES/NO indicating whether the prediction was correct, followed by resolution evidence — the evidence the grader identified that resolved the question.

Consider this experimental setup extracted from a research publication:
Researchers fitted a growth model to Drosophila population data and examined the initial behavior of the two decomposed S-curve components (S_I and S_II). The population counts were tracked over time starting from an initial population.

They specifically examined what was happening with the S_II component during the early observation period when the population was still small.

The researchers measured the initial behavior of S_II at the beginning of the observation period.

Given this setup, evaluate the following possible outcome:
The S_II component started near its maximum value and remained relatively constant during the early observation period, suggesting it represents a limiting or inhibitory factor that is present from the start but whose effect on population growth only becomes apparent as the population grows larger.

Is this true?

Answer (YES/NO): NO